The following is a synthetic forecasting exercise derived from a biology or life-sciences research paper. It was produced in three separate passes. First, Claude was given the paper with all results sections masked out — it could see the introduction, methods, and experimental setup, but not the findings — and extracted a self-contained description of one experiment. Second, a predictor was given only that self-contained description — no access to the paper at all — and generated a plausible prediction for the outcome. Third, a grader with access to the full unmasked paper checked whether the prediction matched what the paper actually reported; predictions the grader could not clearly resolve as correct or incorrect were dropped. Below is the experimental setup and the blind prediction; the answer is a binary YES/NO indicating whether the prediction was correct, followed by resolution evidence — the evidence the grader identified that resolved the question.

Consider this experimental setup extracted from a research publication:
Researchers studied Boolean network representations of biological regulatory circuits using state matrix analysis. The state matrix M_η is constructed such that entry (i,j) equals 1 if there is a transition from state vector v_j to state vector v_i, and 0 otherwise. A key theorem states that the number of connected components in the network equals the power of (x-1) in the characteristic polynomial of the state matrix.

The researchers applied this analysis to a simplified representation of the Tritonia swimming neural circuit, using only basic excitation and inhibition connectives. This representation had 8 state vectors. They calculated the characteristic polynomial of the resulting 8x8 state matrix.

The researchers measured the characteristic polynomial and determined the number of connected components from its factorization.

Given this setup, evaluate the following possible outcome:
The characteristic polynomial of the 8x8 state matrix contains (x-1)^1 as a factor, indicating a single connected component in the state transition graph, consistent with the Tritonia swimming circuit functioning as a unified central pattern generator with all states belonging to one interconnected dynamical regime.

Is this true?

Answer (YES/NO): NO